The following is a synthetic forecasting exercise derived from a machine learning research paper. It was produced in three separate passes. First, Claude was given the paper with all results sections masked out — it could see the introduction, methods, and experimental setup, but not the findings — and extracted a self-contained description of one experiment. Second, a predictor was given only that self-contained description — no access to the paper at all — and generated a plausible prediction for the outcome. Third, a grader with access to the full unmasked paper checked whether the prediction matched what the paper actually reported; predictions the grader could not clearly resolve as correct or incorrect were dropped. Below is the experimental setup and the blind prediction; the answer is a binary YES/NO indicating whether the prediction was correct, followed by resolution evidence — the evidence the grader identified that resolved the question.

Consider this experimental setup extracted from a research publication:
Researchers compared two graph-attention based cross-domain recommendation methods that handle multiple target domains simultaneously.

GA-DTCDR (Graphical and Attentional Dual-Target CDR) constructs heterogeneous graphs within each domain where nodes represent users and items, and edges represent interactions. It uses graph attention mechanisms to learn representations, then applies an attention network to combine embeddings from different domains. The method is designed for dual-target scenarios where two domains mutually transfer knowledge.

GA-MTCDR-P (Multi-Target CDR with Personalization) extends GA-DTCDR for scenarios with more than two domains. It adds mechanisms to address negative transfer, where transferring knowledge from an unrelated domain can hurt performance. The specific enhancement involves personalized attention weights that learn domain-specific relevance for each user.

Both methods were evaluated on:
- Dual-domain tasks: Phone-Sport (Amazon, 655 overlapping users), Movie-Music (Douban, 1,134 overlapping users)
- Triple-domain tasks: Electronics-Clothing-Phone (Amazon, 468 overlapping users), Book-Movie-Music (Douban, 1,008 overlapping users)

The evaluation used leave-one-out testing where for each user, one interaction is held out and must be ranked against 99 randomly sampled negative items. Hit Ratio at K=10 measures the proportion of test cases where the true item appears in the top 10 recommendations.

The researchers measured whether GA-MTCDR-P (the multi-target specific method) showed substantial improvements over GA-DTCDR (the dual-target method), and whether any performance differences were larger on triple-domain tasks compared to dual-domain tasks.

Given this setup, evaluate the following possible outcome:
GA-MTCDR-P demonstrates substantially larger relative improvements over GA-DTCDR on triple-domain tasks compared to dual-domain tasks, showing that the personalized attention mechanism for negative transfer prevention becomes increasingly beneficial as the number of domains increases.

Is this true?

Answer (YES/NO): NO